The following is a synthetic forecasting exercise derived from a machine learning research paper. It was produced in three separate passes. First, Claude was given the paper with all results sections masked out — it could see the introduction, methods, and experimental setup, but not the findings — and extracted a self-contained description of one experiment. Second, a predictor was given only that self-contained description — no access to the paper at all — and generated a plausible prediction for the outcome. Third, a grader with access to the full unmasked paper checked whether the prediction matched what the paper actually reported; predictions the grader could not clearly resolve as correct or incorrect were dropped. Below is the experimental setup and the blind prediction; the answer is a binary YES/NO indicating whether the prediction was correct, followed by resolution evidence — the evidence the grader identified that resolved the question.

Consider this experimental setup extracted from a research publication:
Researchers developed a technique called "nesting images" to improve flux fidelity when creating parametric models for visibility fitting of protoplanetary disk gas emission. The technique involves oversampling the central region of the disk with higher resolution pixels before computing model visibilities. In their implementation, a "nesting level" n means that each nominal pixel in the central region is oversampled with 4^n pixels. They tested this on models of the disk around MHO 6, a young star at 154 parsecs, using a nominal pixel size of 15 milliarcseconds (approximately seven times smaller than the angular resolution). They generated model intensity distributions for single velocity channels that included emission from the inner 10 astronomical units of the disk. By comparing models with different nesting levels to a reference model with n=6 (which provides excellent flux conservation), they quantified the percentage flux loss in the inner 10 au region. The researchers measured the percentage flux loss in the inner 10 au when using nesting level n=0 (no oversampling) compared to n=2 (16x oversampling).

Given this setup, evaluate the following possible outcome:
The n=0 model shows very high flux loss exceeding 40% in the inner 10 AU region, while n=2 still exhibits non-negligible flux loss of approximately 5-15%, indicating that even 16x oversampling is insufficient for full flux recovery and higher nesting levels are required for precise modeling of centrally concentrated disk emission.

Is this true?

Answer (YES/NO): NO